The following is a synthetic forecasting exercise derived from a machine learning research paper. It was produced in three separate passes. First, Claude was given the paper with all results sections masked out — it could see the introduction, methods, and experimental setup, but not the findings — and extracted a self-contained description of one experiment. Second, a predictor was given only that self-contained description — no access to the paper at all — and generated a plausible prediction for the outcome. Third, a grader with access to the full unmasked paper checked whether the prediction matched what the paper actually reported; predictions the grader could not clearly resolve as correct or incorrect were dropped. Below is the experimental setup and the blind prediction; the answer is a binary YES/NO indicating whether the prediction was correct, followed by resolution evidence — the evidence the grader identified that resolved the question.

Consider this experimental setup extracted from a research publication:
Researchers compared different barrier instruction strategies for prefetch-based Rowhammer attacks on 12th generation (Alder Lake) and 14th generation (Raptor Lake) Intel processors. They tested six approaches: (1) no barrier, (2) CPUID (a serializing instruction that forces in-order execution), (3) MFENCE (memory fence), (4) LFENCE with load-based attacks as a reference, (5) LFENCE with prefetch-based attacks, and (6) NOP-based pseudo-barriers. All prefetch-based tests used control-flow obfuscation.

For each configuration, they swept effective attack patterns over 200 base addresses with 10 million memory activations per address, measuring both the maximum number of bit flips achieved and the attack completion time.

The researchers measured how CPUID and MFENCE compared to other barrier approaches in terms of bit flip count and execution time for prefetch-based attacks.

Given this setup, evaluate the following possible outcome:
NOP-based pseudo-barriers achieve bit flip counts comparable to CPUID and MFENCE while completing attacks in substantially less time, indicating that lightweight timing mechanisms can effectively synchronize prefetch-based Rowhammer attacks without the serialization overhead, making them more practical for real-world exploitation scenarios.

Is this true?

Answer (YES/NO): NO